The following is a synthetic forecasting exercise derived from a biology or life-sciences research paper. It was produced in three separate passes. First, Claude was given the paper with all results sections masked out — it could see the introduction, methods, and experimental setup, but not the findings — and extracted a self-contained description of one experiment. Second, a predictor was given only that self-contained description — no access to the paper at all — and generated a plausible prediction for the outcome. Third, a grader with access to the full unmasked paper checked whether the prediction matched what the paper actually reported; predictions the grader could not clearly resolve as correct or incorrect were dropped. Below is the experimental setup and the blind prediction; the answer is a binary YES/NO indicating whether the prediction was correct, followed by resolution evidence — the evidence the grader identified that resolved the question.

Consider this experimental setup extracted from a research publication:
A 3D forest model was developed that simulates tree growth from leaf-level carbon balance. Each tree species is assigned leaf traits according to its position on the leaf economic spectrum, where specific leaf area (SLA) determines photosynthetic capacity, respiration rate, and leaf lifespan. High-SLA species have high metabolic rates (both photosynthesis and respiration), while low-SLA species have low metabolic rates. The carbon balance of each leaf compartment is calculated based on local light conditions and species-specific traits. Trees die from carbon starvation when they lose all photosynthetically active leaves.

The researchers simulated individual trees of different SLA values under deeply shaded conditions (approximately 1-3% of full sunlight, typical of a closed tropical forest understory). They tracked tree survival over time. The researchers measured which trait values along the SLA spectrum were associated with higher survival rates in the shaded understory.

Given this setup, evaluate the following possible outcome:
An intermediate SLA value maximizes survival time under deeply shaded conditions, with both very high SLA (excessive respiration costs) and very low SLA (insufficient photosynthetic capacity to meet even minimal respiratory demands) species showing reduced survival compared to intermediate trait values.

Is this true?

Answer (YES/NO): NO